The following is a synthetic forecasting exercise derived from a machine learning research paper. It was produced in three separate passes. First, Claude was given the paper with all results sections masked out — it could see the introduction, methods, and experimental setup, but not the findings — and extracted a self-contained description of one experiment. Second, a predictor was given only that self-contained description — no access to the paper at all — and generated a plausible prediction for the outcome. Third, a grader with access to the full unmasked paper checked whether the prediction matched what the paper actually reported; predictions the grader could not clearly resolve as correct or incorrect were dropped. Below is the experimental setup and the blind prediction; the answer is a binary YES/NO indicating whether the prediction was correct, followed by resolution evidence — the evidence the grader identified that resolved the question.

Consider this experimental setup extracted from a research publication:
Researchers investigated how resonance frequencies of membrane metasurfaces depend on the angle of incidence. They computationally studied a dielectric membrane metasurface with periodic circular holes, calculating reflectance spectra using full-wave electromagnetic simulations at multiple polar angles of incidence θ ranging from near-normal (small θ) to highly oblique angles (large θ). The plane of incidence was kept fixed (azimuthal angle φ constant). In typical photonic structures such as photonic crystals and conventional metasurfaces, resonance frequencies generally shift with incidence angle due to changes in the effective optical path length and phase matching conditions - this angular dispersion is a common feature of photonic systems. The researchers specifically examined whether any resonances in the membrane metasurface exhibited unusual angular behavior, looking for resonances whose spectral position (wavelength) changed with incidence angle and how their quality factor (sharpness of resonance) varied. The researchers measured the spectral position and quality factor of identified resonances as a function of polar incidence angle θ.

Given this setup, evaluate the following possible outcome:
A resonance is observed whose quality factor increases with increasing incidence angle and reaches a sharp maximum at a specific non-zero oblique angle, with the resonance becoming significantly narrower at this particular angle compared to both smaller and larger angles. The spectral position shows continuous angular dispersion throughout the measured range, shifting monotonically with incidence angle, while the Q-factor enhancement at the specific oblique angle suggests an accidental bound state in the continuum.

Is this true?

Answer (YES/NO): YES